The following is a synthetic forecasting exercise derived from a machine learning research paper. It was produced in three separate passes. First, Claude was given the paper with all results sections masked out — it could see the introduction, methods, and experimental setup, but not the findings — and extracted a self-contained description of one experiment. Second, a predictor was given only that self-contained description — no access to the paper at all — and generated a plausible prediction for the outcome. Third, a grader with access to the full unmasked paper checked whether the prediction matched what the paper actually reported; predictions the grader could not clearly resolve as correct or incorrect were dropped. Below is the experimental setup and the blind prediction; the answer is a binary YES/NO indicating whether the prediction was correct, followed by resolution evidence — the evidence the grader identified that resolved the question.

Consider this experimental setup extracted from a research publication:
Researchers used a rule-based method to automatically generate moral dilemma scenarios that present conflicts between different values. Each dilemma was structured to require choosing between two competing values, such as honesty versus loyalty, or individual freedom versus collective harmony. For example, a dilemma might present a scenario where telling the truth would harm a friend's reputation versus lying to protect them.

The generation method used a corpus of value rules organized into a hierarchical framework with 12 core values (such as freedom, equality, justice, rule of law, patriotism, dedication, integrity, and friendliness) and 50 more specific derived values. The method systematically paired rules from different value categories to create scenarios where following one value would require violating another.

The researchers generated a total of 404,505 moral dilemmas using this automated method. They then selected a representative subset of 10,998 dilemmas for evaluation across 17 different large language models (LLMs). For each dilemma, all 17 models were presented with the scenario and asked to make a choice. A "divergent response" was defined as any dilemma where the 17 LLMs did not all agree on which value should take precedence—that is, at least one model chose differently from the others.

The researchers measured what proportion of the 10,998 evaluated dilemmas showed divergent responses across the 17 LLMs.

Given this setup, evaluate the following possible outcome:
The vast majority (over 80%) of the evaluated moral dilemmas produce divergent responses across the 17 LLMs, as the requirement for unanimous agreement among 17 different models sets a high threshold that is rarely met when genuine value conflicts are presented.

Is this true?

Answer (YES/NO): NO